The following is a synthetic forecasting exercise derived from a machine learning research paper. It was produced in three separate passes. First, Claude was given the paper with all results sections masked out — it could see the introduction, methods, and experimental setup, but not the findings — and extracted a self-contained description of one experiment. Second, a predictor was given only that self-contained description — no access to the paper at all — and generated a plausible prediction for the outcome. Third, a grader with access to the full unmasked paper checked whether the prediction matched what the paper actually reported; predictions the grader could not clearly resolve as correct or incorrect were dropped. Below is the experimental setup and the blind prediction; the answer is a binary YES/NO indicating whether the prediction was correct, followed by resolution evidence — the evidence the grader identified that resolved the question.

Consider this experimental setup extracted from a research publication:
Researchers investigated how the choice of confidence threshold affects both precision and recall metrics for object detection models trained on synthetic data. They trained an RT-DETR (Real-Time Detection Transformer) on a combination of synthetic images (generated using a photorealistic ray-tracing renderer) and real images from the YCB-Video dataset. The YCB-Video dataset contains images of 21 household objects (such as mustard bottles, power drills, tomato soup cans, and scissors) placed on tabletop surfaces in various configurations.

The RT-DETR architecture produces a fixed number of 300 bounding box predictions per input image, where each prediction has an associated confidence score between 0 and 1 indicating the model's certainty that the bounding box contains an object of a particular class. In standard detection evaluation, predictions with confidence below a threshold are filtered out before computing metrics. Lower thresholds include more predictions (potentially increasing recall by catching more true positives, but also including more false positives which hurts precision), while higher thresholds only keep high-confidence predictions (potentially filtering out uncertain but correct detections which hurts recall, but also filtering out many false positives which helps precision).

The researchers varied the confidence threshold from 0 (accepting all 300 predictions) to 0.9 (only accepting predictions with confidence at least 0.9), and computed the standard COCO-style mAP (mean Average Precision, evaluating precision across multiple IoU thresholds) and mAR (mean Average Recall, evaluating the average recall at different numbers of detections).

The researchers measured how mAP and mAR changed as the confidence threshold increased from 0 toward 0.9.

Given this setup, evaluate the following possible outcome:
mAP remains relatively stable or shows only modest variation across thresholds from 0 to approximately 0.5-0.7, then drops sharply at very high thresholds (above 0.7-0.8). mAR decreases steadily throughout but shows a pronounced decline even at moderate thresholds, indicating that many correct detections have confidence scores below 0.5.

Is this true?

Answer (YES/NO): NO